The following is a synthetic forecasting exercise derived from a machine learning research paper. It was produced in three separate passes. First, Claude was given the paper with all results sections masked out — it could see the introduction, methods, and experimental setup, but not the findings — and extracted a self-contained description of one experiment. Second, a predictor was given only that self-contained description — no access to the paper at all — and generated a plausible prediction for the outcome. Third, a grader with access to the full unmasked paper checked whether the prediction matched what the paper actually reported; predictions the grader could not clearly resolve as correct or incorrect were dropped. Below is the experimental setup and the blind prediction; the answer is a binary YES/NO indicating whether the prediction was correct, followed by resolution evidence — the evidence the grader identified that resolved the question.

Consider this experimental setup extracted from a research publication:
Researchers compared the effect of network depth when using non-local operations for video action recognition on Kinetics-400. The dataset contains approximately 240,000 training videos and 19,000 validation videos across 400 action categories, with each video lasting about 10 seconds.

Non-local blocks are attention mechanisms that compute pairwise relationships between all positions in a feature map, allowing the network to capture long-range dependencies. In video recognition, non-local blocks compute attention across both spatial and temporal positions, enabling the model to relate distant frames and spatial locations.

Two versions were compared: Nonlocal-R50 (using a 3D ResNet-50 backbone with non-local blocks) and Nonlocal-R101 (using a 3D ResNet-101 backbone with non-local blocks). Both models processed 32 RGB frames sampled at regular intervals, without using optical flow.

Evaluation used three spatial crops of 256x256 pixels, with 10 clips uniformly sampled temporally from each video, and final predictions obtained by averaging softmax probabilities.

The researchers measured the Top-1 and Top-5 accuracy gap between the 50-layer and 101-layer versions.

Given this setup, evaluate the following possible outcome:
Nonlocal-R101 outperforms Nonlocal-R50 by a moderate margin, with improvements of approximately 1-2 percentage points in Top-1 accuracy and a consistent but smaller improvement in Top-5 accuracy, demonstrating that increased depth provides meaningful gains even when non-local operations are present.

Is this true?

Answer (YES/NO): YES